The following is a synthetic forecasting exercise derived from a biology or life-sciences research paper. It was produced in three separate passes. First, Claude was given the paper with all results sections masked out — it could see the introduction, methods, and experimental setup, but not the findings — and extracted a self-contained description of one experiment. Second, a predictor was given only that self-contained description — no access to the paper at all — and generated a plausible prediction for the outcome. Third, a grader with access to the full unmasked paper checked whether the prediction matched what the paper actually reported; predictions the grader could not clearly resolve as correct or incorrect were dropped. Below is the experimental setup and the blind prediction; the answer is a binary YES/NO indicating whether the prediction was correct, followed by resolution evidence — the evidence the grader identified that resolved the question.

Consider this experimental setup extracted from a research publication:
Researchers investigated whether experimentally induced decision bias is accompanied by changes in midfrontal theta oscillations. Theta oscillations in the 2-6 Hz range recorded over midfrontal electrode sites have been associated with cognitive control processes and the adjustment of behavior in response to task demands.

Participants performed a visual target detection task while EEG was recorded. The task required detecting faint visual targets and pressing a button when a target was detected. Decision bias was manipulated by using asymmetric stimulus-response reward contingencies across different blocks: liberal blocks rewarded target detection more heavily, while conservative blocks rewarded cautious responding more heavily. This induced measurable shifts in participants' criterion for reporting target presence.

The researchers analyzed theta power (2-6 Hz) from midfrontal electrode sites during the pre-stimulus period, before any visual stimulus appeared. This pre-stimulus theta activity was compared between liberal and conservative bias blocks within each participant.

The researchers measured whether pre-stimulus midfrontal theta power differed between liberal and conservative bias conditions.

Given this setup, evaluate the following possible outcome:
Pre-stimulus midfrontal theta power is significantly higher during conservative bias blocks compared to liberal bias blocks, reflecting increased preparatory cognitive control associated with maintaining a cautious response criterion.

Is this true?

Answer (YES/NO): NO